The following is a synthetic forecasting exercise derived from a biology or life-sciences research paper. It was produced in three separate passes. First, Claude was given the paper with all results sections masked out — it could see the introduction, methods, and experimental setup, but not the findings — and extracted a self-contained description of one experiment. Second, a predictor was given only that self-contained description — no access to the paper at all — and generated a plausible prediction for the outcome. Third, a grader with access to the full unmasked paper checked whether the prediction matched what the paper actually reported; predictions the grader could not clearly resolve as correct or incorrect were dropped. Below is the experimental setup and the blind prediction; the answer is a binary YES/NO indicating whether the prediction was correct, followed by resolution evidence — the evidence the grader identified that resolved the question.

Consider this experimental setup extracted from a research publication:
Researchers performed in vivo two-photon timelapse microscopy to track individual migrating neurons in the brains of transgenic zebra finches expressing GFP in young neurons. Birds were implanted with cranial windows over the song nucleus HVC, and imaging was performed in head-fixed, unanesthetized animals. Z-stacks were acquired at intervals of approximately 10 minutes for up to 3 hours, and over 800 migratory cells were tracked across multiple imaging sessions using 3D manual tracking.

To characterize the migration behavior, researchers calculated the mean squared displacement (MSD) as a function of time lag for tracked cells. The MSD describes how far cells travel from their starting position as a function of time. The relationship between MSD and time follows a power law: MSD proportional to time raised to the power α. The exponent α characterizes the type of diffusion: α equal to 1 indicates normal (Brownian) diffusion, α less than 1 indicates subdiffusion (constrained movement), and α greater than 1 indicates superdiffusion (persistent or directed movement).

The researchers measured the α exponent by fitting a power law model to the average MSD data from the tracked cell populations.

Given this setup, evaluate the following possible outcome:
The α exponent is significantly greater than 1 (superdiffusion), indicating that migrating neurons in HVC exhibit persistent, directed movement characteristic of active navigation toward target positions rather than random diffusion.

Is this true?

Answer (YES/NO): NO